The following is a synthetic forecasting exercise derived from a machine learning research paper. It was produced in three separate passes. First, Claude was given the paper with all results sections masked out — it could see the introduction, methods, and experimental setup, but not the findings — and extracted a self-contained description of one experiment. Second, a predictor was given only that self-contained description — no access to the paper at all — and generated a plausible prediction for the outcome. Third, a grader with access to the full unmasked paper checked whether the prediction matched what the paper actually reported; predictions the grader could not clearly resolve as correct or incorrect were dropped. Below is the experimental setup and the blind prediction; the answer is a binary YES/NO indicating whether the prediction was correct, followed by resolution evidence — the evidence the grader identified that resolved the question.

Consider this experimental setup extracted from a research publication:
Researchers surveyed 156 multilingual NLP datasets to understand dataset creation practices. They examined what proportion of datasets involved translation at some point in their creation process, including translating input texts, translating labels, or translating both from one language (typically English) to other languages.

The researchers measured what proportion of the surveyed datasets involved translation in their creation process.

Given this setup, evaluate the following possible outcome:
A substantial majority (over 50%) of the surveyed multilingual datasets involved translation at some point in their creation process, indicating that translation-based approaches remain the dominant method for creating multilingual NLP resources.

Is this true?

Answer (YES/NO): NO